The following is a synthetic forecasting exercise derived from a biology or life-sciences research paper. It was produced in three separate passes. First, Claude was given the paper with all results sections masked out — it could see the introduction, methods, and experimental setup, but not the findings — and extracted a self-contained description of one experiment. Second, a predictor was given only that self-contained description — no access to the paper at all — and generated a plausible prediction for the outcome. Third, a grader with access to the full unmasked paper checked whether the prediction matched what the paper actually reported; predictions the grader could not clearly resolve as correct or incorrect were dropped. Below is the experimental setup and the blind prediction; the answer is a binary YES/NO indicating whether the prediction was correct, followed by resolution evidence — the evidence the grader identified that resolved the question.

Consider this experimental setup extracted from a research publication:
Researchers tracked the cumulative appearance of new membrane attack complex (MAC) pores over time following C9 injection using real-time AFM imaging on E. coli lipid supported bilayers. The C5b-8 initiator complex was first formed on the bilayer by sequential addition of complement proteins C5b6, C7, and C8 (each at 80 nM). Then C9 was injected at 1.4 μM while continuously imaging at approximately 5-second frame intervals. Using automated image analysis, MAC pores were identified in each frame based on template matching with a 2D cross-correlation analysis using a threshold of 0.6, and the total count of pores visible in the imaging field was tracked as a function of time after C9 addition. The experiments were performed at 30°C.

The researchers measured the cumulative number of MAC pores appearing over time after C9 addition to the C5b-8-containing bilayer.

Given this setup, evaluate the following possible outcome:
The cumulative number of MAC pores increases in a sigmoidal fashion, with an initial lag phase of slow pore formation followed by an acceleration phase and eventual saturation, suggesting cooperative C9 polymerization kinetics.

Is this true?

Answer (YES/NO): NO